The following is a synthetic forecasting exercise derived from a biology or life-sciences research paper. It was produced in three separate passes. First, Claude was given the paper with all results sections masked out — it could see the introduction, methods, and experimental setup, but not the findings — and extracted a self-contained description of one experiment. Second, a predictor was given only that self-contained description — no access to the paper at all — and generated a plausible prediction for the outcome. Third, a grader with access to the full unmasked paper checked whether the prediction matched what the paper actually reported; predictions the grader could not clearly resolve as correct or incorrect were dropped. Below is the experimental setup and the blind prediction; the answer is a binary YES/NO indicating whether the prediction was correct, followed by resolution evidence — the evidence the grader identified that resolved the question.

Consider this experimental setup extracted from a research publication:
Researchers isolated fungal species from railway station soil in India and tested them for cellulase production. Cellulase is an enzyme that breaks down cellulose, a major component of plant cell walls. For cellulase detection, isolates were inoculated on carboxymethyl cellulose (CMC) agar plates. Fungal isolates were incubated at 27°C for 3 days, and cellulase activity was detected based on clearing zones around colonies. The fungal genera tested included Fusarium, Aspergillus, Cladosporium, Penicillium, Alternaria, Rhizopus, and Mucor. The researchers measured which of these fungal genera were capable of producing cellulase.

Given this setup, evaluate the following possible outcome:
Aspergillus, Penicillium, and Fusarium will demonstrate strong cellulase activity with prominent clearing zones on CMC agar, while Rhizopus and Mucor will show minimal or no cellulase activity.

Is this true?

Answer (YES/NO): NO